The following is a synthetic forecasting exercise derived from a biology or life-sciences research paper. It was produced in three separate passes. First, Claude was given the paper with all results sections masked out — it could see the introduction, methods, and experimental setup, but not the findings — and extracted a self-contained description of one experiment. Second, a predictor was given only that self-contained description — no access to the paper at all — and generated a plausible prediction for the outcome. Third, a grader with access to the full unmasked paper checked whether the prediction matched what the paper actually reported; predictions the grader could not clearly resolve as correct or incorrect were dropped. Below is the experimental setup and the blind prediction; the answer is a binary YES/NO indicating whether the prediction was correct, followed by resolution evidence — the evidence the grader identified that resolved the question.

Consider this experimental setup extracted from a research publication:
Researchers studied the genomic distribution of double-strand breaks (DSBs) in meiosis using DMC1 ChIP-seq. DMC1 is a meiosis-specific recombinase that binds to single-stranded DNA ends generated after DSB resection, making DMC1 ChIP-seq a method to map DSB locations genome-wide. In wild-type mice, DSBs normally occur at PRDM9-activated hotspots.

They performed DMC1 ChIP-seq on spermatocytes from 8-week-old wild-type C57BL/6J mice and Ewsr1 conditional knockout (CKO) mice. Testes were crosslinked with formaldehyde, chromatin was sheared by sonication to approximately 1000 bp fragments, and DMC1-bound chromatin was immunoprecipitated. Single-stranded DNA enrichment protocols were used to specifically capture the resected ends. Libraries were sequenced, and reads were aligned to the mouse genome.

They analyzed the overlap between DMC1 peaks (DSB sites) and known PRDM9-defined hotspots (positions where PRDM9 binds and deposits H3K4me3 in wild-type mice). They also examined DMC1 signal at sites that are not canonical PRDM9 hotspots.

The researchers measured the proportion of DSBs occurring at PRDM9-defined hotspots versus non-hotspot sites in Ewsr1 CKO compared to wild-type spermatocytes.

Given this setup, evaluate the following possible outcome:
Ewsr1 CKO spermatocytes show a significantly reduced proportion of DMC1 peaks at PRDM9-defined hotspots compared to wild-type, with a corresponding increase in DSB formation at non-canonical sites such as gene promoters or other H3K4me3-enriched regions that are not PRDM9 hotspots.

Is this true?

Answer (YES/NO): NO